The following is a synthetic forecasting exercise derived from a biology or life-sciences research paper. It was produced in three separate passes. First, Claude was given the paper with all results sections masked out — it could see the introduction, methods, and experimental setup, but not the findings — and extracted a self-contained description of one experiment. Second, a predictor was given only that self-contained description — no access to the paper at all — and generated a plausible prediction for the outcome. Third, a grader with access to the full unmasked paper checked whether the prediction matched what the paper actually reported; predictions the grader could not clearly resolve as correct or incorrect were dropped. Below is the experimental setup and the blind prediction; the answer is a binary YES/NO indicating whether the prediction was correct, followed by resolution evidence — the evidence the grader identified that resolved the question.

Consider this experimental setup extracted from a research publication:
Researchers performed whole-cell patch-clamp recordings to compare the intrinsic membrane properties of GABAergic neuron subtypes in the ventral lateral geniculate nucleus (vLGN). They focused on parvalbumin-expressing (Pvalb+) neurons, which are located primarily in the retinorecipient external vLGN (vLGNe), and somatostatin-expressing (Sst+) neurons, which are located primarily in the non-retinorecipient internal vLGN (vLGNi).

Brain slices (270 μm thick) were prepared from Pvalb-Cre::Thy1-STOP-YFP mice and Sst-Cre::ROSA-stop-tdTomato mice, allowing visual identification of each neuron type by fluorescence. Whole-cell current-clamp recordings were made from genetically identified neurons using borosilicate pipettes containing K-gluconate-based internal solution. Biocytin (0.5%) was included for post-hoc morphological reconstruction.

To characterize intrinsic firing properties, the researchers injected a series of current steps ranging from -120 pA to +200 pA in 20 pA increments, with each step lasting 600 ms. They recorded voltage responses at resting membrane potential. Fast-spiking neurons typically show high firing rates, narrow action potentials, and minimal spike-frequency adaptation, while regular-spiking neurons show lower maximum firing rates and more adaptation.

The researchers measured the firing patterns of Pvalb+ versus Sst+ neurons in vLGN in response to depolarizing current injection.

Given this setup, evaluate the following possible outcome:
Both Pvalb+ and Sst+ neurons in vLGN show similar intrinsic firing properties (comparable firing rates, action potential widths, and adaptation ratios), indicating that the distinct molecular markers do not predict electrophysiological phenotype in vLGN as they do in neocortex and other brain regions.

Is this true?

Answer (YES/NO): NO